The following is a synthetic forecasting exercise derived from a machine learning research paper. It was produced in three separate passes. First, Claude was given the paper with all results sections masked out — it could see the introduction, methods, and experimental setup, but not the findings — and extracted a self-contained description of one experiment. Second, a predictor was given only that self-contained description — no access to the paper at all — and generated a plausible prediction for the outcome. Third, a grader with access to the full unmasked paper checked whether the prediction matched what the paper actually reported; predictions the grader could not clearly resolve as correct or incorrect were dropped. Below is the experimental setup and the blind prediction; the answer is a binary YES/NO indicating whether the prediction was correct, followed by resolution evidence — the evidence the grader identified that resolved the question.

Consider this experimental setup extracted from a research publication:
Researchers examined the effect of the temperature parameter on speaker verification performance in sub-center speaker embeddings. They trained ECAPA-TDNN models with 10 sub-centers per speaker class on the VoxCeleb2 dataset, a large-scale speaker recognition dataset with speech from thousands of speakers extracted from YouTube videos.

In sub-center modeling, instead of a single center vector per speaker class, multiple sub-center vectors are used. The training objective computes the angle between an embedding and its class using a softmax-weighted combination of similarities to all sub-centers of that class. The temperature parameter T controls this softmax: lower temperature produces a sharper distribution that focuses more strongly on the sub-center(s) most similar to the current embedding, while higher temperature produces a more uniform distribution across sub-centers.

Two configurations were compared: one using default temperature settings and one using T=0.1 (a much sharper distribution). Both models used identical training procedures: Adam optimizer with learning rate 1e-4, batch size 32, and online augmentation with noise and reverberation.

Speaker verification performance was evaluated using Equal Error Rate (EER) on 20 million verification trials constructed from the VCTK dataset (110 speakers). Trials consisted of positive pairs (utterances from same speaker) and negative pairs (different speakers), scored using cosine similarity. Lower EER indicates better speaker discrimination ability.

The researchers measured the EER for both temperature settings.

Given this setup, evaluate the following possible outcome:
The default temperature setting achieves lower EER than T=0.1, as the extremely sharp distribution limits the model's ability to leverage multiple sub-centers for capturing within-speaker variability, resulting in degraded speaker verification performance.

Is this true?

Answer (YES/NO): NO